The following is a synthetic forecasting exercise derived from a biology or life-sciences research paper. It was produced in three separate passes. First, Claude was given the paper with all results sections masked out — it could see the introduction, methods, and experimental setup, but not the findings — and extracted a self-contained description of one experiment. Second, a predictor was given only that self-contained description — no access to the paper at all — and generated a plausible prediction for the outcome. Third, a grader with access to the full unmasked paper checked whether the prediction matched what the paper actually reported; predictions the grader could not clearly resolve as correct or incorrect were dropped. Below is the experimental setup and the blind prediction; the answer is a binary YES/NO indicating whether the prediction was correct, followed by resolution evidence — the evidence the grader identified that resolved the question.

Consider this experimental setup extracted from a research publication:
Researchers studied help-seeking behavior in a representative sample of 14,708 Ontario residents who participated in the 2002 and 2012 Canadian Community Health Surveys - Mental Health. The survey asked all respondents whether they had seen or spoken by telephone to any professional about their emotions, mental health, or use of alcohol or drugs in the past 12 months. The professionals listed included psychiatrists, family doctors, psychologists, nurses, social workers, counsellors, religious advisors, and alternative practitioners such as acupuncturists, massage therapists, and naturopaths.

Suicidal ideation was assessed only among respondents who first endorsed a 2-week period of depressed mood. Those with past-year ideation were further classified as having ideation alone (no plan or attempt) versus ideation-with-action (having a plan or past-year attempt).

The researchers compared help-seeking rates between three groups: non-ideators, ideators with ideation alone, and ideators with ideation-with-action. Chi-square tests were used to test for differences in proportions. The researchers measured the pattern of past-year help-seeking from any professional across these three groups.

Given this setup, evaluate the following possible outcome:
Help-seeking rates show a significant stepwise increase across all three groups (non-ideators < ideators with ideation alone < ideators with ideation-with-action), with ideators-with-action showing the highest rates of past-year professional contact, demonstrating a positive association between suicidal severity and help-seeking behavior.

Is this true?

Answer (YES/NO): YES